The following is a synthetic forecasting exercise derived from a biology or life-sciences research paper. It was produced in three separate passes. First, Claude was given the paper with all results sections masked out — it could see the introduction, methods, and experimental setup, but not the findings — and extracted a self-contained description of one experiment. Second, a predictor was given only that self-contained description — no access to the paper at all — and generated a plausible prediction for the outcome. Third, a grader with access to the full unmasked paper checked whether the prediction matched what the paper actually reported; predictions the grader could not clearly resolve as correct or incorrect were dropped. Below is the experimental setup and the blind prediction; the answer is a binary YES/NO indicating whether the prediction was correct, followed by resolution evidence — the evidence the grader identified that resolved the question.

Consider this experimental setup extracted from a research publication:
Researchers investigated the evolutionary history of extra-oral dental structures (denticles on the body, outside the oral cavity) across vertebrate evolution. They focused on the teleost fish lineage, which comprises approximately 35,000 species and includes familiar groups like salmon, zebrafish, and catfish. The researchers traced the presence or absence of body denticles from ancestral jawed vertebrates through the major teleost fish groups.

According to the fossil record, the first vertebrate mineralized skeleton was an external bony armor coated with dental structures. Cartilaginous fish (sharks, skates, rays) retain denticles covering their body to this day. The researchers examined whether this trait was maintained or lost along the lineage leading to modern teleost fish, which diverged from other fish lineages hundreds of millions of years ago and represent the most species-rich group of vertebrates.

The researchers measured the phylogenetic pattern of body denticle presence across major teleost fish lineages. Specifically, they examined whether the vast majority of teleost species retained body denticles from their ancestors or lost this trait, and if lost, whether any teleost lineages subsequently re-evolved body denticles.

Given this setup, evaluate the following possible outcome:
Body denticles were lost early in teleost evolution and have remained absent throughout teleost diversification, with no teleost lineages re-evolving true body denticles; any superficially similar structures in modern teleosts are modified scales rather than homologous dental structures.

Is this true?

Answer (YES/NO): NO